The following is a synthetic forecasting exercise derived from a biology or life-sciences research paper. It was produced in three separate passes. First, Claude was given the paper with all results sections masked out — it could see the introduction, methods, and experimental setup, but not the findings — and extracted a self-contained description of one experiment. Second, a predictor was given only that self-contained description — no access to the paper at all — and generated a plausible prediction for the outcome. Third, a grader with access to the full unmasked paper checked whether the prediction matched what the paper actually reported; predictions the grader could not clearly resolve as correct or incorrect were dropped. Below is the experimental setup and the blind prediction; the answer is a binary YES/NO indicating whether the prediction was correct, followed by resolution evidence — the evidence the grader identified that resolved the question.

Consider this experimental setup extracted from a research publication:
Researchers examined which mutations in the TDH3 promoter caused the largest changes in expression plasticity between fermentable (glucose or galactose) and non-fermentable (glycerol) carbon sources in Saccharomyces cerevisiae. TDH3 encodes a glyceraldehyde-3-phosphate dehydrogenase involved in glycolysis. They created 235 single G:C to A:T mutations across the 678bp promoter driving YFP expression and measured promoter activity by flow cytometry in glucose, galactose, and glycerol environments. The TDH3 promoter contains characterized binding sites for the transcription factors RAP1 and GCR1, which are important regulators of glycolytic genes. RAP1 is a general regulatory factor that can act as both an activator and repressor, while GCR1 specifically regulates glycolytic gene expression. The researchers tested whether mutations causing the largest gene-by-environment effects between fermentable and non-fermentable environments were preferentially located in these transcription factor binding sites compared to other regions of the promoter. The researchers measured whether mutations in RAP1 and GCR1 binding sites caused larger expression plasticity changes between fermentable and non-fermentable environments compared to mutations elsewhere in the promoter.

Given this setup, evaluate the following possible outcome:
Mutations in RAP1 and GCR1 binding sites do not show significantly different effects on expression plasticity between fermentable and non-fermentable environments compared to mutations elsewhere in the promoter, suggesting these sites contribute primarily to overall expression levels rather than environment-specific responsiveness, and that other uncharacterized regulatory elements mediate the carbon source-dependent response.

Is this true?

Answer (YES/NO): NO